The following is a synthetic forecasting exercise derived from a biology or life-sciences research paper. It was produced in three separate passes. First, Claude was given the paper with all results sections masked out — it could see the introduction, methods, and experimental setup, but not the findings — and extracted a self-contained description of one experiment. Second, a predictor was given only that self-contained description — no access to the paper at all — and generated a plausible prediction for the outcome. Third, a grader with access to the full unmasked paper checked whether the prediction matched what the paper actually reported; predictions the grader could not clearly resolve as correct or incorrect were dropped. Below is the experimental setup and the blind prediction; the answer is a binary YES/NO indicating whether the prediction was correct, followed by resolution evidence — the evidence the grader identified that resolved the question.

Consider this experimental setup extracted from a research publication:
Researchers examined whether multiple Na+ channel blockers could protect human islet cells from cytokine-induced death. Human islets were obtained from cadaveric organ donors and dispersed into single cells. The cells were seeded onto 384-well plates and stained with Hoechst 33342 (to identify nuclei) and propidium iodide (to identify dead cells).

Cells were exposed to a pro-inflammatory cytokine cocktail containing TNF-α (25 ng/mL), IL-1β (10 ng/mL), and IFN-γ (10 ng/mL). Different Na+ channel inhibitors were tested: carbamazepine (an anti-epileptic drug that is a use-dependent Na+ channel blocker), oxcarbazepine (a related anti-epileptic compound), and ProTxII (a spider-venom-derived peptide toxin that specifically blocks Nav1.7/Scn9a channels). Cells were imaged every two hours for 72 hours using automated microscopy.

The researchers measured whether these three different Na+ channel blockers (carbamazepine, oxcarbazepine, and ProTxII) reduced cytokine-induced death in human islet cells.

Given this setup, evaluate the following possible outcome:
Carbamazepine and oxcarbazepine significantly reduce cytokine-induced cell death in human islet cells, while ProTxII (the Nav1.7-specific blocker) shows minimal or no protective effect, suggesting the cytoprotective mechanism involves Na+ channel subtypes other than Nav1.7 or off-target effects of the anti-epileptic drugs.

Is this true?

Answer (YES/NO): YES